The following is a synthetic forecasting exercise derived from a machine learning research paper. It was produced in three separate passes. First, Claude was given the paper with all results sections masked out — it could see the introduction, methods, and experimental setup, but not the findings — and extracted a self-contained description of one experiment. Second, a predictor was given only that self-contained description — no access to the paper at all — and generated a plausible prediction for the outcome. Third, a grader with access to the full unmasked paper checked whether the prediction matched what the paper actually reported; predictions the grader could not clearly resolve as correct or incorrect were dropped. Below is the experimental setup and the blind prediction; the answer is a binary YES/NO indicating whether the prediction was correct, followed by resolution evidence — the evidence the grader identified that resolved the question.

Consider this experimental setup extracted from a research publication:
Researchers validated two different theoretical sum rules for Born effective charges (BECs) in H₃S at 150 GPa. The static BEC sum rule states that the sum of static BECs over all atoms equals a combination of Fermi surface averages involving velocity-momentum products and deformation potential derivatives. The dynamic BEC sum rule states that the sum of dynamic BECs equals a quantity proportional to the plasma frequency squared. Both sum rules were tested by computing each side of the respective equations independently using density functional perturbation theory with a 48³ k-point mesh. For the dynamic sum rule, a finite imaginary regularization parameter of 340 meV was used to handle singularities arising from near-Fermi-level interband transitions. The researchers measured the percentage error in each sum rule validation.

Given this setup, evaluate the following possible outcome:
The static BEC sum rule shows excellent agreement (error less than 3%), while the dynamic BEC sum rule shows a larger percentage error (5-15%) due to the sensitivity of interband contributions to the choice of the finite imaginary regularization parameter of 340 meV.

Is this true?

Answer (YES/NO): NO